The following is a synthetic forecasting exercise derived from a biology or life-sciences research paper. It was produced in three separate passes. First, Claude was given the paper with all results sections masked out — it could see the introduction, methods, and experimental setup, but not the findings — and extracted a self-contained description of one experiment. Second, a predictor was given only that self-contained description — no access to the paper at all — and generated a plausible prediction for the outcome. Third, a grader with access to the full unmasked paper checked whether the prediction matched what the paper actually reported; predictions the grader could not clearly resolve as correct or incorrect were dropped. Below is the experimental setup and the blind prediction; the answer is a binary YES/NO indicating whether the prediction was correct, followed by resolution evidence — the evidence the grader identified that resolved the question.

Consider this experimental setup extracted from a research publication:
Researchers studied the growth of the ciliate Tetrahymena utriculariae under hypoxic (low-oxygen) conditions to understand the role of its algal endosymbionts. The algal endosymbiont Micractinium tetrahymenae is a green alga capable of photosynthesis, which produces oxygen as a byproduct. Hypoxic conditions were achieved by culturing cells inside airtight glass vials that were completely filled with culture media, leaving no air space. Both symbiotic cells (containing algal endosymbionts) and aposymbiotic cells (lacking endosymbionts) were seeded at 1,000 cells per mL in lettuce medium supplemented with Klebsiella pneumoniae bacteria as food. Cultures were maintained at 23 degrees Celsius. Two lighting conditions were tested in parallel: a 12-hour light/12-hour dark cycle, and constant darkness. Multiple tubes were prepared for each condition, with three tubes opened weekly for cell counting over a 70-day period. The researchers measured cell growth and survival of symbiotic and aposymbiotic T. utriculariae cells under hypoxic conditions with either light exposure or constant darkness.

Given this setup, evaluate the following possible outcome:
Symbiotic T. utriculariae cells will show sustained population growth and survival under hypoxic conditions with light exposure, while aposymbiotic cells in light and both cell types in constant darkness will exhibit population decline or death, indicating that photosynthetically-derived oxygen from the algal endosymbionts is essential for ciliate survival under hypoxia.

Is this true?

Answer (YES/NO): NO